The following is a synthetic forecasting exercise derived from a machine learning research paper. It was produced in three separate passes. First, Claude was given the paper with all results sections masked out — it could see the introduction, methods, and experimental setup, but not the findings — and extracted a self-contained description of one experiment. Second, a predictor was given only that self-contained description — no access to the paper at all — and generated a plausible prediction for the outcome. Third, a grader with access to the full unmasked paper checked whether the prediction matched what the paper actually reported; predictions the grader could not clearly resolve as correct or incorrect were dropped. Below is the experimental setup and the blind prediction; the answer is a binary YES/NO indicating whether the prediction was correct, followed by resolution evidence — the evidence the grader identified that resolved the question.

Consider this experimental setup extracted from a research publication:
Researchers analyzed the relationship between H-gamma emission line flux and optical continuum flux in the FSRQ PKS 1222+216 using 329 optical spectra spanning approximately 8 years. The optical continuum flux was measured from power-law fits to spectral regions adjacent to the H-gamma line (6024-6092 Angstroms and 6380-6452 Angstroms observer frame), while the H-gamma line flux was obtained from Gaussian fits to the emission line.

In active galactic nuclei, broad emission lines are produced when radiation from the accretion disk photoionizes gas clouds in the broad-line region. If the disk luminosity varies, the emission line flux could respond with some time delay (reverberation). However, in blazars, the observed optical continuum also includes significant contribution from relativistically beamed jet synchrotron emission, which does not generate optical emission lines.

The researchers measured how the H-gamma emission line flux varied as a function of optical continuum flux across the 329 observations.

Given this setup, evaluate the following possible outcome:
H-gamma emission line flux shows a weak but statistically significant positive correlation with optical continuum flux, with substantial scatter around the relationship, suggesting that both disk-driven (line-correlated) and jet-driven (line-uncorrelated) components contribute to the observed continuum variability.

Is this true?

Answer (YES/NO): NO